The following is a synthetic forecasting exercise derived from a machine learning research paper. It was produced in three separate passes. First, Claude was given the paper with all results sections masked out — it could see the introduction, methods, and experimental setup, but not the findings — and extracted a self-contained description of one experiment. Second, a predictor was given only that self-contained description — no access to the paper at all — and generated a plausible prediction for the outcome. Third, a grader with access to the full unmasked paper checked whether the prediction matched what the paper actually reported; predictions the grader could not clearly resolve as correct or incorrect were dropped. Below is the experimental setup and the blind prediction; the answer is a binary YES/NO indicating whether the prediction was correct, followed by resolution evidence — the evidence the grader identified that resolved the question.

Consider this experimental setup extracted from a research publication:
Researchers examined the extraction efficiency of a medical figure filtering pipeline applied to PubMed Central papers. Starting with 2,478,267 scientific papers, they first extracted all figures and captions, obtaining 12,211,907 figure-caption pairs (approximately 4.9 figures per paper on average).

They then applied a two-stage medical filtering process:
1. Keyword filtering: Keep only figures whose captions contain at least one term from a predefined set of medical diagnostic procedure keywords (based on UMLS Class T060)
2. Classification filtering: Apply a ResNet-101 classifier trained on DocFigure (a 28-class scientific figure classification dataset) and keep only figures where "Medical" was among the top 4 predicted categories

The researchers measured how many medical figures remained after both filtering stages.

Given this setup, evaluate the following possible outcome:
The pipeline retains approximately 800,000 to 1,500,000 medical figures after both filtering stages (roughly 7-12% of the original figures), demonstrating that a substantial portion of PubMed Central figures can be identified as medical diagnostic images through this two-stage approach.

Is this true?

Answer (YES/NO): NO